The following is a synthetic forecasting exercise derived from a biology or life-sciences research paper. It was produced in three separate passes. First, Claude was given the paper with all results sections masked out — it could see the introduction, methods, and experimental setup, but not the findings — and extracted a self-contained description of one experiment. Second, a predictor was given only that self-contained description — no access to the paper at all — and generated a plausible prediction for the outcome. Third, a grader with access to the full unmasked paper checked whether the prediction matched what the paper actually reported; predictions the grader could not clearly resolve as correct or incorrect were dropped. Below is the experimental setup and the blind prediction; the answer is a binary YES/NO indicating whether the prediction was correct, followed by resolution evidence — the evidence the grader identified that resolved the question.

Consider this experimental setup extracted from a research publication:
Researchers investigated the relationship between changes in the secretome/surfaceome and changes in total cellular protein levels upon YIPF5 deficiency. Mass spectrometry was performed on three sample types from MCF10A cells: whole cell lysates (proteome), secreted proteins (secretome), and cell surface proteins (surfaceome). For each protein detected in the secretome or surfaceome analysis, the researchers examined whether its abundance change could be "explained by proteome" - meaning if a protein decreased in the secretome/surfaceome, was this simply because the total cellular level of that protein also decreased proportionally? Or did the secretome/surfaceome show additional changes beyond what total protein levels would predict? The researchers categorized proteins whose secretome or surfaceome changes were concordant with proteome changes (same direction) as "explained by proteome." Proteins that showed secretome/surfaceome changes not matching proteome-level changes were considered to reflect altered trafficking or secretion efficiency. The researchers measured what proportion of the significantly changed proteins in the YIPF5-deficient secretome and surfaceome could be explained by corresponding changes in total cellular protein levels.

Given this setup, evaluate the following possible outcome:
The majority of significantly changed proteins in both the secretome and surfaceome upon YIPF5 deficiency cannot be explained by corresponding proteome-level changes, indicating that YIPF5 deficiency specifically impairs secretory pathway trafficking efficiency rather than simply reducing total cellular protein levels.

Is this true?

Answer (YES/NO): YES